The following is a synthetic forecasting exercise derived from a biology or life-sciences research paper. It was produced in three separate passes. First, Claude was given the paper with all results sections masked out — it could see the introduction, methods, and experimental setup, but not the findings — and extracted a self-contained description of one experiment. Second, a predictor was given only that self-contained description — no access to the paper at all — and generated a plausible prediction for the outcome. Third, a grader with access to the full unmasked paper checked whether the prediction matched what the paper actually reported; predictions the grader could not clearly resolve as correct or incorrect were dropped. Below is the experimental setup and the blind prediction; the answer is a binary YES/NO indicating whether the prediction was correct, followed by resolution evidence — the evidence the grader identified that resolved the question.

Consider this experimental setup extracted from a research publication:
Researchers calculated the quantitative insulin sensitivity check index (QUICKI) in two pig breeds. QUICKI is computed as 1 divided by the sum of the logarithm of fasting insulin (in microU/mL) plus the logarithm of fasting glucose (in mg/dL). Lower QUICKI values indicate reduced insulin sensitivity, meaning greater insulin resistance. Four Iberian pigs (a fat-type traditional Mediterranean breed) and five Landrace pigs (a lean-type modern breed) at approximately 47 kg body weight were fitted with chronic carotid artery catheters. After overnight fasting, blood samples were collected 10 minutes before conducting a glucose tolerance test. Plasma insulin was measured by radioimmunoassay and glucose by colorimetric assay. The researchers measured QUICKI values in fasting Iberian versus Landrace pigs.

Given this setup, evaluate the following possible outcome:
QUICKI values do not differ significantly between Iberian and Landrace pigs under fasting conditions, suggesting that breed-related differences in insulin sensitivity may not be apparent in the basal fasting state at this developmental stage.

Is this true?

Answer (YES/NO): NO